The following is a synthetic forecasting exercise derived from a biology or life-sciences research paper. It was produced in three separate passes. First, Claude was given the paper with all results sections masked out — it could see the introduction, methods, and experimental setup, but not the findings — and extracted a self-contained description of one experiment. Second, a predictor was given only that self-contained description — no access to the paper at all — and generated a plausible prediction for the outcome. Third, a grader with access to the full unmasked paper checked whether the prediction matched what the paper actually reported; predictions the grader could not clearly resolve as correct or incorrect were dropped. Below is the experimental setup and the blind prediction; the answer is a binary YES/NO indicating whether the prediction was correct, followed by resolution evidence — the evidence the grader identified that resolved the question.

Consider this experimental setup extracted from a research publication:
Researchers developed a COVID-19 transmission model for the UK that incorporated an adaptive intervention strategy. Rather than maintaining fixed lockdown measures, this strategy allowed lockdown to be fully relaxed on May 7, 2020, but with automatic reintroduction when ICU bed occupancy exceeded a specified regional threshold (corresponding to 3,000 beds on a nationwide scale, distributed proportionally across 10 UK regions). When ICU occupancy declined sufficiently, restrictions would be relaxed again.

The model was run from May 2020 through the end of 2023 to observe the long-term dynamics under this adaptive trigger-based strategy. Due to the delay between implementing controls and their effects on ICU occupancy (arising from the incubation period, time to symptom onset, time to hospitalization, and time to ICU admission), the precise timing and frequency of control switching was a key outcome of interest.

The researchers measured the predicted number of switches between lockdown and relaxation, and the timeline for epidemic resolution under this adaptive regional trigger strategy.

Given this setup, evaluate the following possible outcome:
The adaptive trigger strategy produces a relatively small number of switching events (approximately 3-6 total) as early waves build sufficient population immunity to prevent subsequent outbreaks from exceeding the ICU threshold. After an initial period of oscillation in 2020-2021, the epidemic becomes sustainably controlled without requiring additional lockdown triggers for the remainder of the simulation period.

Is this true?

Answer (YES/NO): NO